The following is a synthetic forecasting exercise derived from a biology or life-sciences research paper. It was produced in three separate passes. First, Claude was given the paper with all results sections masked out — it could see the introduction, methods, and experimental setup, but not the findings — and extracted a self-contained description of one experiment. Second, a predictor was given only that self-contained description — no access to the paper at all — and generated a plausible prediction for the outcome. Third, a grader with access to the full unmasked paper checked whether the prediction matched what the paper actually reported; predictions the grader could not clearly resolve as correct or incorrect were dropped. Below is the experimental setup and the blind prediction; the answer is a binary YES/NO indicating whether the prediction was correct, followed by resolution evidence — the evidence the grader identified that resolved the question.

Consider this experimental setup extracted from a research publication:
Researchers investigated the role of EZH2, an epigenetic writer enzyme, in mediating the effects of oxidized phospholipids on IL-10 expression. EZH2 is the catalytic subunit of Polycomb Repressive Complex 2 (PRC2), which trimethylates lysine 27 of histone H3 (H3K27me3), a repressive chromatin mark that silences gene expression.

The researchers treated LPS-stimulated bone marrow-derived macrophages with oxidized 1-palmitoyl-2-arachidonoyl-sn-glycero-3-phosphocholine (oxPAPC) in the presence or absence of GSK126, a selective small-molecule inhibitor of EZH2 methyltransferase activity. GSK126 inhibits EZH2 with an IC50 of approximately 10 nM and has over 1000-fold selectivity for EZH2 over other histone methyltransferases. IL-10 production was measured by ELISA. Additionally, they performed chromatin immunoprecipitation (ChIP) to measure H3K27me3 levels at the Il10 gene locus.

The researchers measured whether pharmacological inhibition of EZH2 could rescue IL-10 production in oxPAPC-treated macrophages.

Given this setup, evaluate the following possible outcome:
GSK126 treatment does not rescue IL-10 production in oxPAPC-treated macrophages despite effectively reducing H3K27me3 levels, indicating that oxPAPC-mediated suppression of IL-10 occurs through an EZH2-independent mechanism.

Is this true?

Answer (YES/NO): NO